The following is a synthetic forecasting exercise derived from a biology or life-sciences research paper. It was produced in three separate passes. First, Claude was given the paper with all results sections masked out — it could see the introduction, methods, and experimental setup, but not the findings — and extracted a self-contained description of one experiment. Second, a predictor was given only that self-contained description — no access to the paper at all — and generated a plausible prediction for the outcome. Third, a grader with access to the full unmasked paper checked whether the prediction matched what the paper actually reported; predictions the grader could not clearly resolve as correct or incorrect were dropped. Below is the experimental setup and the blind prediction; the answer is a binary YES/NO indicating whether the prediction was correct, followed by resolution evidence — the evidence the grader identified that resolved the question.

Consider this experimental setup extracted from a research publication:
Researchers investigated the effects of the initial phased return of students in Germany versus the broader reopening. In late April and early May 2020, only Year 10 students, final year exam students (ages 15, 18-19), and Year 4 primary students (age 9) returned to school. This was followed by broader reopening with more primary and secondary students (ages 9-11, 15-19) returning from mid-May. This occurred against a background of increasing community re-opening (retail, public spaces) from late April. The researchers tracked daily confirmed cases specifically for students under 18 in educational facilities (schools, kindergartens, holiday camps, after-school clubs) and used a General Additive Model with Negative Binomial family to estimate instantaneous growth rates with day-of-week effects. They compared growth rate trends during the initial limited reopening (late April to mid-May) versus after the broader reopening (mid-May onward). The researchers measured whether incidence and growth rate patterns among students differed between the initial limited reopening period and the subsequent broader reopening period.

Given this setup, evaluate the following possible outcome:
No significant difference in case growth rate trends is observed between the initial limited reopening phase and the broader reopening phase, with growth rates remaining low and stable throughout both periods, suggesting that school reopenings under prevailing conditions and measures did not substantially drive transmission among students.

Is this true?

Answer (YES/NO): NO